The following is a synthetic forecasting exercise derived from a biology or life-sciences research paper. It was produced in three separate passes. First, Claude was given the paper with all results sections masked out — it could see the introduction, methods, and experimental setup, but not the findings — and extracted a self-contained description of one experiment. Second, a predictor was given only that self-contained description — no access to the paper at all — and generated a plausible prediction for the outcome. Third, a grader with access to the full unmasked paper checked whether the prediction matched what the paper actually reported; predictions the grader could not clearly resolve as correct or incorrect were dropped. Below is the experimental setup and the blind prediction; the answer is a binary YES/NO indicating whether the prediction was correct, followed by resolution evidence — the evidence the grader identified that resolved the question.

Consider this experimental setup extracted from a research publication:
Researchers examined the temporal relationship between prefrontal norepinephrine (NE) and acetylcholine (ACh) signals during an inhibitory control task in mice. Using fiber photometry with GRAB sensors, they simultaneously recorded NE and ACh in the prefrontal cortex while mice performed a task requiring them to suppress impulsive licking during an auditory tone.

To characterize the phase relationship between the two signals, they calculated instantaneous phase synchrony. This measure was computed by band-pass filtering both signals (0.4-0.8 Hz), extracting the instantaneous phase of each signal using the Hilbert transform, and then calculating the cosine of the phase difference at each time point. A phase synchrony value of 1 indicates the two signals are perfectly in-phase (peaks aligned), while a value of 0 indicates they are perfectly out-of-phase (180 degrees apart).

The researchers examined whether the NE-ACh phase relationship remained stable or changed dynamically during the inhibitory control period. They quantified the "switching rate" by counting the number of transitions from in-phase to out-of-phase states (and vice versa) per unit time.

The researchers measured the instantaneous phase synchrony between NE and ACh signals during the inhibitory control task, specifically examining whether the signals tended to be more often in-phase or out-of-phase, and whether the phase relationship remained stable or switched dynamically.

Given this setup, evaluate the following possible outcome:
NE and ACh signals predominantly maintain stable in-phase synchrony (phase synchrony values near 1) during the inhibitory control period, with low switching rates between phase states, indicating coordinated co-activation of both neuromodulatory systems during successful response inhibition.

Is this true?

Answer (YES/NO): NO